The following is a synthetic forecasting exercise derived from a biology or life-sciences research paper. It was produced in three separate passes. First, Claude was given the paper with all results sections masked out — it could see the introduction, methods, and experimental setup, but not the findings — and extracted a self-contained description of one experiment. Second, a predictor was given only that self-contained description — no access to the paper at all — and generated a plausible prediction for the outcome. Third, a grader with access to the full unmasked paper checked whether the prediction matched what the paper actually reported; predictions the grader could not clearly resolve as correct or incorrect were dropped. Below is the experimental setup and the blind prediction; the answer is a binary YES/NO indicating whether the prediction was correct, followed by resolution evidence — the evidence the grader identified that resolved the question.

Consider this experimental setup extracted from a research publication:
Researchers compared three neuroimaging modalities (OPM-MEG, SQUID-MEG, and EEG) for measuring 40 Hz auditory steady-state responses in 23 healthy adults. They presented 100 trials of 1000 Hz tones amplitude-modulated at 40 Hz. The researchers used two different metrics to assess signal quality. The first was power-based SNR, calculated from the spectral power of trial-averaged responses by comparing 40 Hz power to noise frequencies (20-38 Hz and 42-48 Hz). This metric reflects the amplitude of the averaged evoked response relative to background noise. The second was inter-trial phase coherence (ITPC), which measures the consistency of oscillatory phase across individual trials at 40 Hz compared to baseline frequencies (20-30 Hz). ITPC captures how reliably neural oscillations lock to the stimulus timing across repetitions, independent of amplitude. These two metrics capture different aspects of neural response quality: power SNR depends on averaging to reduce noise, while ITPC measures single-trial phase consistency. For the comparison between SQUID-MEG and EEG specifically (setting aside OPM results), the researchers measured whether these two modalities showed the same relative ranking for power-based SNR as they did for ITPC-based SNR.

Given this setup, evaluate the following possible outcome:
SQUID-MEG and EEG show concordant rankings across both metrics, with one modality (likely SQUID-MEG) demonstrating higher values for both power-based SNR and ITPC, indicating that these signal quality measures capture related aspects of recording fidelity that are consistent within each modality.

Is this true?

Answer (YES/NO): YES